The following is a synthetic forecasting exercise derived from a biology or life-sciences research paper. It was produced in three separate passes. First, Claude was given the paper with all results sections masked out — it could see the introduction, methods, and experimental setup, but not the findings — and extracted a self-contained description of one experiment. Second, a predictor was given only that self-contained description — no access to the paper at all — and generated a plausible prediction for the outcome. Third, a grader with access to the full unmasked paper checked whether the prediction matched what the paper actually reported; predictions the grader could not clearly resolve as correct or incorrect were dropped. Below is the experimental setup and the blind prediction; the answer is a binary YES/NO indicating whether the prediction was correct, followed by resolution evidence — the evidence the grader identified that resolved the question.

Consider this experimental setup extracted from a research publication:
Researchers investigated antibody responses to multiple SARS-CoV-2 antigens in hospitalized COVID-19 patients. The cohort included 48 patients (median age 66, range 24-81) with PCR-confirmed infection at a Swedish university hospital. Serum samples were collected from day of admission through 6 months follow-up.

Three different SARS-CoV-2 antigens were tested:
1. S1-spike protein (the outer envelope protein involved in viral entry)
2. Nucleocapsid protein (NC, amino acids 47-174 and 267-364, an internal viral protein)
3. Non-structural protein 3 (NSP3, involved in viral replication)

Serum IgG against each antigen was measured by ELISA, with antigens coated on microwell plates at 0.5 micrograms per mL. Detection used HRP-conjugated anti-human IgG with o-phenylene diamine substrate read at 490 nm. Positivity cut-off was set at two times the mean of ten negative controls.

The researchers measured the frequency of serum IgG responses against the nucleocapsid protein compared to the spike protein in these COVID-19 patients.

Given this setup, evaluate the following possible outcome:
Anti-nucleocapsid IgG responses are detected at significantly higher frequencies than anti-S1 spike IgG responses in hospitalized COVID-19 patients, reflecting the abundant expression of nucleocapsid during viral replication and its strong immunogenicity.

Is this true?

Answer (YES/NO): NO